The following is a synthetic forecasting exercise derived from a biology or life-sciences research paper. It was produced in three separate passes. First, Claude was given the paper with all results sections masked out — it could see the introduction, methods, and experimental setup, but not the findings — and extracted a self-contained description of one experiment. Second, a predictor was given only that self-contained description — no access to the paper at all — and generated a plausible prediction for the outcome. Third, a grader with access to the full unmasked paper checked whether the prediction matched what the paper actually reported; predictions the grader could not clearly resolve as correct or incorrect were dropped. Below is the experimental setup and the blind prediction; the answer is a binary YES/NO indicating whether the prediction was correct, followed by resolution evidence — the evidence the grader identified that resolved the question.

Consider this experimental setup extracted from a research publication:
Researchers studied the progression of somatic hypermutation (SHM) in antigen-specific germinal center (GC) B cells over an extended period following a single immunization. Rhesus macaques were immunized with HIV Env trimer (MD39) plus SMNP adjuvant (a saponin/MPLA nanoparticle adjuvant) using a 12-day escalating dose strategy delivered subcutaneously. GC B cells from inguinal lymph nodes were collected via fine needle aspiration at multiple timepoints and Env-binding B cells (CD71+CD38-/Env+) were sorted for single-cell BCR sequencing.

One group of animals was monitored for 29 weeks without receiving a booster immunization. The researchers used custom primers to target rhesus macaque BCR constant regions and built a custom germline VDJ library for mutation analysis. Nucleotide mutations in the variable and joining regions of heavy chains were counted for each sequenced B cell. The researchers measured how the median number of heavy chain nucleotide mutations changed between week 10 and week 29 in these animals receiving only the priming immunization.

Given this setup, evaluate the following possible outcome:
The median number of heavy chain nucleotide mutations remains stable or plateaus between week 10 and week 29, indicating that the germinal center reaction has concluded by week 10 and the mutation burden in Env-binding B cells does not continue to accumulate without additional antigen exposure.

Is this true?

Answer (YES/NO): NO